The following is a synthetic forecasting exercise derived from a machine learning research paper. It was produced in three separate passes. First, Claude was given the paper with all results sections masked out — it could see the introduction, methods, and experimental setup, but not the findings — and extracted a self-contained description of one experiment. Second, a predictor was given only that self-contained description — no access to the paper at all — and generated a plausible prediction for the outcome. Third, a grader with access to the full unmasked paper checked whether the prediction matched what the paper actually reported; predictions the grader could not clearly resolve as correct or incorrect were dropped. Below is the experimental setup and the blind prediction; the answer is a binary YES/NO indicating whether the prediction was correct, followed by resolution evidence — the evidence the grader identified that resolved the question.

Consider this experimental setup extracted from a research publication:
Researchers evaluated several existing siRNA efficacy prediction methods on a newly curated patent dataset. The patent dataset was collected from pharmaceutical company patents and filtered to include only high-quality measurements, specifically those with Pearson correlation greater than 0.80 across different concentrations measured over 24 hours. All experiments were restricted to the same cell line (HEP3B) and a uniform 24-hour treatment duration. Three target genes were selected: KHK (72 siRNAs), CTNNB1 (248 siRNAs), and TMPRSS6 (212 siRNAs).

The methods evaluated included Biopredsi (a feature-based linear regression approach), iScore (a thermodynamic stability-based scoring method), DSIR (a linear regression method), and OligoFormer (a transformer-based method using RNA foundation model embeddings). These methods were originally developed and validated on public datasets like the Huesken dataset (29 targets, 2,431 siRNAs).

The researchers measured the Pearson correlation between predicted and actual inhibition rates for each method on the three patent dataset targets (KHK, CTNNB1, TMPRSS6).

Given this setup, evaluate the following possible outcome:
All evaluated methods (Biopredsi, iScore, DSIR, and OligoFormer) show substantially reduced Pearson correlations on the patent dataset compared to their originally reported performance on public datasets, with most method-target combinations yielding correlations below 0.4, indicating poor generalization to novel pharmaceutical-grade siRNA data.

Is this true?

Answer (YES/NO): YES